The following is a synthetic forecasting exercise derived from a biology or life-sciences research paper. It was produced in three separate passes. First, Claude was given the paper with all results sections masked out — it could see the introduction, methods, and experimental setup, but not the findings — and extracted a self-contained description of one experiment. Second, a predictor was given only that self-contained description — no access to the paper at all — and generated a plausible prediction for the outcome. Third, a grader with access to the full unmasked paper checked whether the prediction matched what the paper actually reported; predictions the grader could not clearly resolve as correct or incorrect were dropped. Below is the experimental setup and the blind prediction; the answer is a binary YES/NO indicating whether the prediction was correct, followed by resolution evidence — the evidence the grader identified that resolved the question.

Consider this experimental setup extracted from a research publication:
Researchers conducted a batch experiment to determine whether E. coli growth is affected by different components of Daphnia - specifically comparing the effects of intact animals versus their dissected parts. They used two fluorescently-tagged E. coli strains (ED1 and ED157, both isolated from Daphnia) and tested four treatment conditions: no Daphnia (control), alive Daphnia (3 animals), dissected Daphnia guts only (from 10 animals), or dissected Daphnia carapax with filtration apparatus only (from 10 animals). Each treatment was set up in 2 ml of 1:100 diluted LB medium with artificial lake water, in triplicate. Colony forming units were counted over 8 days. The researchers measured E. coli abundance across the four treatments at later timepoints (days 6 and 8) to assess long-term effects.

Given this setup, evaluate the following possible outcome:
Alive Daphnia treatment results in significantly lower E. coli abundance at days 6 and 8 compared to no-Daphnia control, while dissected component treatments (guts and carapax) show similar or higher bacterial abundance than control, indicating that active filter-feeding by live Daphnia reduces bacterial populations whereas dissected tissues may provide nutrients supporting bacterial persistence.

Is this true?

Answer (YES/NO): NO